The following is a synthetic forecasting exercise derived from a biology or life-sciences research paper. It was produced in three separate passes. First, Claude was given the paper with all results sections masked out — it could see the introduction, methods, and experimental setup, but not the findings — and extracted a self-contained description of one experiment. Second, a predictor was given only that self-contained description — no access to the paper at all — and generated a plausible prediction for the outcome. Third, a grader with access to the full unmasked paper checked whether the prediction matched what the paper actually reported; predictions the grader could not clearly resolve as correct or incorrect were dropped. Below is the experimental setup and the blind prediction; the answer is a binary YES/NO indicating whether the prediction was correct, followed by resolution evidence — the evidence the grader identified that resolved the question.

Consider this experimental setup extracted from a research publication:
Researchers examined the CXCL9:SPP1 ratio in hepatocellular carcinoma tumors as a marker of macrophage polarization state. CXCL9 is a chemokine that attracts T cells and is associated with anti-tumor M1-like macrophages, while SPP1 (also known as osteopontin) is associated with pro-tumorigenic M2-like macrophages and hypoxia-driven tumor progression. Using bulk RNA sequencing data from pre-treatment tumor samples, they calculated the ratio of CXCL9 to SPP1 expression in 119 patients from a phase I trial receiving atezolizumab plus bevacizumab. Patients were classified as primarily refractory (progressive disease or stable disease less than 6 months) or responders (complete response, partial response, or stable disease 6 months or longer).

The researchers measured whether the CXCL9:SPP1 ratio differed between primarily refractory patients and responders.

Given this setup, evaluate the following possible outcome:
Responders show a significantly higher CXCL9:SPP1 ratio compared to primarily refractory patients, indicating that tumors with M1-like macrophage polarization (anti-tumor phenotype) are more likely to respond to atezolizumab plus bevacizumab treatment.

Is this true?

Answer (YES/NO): YES